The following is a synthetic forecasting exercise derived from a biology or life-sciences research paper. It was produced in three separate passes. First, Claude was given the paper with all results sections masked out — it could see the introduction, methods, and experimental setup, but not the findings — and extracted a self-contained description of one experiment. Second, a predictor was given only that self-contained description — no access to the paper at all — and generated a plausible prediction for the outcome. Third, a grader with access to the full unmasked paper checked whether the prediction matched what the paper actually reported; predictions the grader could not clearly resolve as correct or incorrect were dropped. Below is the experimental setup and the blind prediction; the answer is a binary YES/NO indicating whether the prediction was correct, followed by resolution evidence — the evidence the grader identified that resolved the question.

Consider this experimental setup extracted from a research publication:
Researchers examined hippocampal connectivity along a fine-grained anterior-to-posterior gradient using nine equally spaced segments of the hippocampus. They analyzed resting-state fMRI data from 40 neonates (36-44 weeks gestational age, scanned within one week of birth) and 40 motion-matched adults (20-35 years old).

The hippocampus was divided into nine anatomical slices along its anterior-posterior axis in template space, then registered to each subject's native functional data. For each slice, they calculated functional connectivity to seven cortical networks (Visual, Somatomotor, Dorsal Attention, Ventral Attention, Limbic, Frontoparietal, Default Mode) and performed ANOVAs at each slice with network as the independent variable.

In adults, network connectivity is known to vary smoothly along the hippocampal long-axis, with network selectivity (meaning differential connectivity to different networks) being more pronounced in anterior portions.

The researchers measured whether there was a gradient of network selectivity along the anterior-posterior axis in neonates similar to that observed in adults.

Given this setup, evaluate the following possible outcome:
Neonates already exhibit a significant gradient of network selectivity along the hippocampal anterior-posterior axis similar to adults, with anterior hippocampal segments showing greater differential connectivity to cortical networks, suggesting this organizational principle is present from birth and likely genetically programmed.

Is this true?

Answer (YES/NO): NO